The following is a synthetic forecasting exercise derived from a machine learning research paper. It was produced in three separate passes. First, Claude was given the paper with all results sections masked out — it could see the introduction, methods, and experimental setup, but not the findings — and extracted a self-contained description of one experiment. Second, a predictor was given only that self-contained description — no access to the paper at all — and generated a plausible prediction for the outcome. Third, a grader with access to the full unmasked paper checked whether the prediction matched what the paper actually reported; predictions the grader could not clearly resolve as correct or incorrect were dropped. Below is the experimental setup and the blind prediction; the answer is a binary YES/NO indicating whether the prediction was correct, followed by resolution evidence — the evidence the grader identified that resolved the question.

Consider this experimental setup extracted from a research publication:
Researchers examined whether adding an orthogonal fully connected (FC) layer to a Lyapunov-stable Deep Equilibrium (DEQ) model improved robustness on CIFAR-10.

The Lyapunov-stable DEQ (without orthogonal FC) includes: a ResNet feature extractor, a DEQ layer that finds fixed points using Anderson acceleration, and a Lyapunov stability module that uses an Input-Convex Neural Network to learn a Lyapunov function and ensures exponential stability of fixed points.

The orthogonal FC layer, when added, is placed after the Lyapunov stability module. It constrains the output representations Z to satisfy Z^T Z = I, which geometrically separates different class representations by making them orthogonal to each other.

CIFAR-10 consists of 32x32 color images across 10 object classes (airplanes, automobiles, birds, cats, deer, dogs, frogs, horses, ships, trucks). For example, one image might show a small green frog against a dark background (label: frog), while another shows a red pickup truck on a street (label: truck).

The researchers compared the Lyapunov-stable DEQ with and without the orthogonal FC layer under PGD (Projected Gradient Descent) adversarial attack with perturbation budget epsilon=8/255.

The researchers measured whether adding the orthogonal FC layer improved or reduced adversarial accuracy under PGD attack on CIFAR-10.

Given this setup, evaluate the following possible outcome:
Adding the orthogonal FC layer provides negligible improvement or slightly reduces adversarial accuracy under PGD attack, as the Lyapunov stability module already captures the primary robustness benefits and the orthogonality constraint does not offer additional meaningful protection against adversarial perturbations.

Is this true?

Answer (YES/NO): YES